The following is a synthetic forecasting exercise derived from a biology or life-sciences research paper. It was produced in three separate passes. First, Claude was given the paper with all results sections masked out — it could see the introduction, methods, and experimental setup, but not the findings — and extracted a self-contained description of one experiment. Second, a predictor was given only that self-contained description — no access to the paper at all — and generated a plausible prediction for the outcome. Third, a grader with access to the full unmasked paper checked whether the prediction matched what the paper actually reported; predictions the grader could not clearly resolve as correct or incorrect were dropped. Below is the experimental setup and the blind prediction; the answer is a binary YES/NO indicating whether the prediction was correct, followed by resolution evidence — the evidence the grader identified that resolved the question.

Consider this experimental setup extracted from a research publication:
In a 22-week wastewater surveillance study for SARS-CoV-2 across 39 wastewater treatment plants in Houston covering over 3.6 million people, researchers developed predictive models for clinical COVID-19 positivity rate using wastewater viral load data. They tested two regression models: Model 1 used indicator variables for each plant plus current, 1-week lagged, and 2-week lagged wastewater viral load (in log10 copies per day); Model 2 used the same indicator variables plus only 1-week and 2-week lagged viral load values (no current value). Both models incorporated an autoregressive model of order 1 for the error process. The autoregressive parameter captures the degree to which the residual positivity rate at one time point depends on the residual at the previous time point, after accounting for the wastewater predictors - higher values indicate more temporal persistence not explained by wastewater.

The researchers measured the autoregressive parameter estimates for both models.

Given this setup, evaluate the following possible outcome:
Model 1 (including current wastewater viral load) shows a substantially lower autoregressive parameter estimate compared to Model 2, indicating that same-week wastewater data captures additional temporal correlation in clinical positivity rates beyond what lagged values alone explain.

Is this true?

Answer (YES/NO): NO